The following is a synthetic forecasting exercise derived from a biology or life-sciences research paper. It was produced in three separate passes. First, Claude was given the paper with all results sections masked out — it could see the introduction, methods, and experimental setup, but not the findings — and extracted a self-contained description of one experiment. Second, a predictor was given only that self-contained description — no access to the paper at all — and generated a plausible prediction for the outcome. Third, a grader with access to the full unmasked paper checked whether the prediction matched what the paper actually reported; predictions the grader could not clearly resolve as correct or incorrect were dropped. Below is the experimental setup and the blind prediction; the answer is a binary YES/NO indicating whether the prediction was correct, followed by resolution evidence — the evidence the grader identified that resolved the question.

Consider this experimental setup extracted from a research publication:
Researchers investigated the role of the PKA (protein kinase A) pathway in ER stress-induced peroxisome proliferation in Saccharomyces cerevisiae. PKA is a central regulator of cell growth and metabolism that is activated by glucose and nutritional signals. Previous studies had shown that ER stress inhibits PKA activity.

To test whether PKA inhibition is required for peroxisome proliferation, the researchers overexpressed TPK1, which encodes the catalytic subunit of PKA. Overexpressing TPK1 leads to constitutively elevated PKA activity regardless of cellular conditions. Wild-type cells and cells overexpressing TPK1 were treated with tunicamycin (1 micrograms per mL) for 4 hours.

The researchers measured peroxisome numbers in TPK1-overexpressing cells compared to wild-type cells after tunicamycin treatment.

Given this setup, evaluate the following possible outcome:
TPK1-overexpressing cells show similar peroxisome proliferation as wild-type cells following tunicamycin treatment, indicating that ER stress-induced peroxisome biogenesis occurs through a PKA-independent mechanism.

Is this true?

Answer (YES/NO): NO